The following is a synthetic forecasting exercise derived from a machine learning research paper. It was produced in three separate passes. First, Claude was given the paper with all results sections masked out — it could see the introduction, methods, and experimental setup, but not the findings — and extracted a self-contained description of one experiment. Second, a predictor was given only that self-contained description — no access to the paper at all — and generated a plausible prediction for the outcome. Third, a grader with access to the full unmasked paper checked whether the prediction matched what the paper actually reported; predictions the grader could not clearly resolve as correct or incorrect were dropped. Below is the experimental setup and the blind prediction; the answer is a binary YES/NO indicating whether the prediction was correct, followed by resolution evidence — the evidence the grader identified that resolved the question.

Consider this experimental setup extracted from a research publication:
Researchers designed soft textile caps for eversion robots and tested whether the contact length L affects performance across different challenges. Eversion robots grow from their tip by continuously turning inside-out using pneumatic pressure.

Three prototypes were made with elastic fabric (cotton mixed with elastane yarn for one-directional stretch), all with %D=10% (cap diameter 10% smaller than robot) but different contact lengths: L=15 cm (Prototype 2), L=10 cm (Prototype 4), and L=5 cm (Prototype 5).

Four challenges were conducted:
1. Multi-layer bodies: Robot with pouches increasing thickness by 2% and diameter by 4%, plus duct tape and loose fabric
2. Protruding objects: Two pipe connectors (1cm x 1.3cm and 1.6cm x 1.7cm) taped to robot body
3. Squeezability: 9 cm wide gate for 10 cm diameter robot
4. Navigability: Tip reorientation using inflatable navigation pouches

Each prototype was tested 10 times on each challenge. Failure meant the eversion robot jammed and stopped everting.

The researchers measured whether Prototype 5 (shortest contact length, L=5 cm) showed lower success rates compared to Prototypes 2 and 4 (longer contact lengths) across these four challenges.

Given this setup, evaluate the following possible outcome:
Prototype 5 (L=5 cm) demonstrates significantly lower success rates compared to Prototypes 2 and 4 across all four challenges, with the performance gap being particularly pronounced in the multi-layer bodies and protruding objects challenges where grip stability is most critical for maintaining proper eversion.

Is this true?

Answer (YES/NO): NO